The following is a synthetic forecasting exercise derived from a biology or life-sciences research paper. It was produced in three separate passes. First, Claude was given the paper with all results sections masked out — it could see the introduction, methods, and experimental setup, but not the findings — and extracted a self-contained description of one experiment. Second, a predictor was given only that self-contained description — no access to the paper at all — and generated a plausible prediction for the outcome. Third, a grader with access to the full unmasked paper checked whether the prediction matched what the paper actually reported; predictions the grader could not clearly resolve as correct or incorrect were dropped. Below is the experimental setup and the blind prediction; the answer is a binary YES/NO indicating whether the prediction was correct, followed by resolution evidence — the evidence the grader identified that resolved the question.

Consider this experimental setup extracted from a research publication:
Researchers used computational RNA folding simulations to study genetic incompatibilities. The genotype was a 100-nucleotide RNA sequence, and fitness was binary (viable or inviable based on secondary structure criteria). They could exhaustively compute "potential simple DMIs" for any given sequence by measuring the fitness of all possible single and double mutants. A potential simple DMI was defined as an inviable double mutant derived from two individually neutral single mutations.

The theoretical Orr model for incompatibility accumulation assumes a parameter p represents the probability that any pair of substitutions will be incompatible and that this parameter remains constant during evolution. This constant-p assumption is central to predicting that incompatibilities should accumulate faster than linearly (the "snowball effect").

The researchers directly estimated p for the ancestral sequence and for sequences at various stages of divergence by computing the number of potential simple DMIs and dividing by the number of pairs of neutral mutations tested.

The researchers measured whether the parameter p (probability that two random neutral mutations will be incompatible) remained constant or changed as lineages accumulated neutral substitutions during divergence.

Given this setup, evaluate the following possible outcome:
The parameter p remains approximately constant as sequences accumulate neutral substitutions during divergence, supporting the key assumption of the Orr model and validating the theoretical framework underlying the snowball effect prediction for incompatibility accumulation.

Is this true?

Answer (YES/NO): NO